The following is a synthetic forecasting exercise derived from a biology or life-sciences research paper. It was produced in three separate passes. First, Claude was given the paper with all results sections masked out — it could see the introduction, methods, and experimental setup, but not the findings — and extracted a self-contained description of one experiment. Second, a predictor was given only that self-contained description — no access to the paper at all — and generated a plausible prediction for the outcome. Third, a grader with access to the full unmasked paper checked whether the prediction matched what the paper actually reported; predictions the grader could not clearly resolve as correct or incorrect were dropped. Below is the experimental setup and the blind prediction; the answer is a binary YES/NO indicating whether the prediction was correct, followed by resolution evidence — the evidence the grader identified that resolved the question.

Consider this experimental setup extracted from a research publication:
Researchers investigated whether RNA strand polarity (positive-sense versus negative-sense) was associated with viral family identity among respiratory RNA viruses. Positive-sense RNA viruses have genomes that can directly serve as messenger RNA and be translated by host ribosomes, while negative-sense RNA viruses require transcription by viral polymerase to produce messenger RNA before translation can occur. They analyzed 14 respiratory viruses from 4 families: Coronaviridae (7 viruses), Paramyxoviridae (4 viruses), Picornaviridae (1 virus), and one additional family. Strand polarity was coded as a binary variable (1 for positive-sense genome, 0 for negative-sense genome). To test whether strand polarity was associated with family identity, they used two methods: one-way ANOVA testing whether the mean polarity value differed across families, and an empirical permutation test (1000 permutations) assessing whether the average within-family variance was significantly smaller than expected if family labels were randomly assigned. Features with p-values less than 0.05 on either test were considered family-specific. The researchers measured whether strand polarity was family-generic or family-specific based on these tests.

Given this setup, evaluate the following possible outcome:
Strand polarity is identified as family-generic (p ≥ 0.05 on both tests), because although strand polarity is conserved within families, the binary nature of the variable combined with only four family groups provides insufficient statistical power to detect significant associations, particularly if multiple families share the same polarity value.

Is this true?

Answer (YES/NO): NO